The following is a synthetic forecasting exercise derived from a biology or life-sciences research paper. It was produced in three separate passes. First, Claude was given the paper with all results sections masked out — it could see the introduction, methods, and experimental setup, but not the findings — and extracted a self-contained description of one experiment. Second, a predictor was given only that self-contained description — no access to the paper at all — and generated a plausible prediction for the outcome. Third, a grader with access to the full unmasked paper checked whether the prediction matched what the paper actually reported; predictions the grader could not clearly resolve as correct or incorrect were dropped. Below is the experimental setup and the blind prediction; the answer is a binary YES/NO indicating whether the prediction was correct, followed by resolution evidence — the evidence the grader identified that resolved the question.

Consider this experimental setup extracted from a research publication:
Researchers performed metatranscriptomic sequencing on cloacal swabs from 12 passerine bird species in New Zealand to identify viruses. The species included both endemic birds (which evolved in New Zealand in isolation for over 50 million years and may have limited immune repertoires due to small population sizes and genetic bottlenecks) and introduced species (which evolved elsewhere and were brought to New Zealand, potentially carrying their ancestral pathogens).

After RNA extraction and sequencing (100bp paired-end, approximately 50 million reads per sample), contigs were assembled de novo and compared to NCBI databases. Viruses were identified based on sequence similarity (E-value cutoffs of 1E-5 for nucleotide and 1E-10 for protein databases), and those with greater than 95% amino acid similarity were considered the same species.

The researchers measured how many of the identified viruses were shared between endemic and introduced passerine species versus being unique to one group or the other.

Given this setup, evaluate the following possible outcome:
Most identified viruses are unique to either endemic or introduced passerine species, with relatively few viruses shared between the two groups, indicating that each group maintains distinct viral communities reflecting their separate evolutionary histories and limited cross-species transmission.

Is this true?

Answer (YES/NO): NO